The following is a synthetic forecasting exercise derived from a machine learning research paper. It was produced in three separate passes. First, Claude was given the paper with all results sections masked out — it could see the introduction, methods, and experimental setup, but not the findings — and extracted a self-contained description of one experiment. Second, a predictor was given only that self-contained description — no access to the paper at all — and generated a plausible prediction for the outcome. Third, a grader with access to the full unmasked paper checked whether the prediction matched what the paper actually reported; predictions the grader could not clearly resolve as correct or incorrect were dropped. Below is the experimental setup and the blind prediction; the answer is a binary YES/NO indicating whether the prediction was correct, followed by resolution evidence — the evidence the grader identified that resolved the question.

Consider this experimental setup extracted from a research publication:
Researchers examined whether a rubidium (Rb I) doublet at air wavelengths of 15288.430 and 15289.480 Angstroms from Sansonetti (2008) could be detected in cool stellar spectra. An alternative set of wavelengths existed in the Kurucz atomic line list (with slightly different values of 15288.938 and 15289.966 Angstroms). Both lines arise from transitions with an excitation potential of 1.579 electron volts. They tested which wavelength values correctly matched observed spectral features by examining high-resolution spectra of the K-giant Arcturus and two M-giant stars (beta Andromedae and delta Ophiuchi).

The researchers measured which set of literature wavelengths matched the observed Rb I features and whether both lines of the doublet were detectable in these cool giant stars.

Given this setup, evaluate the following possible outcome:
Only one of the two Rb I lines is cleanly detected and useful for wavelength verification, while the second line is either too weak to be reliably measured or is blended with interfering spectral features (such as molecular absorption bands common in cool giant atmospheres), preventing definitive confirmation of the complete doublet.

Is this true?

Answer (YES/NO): YES